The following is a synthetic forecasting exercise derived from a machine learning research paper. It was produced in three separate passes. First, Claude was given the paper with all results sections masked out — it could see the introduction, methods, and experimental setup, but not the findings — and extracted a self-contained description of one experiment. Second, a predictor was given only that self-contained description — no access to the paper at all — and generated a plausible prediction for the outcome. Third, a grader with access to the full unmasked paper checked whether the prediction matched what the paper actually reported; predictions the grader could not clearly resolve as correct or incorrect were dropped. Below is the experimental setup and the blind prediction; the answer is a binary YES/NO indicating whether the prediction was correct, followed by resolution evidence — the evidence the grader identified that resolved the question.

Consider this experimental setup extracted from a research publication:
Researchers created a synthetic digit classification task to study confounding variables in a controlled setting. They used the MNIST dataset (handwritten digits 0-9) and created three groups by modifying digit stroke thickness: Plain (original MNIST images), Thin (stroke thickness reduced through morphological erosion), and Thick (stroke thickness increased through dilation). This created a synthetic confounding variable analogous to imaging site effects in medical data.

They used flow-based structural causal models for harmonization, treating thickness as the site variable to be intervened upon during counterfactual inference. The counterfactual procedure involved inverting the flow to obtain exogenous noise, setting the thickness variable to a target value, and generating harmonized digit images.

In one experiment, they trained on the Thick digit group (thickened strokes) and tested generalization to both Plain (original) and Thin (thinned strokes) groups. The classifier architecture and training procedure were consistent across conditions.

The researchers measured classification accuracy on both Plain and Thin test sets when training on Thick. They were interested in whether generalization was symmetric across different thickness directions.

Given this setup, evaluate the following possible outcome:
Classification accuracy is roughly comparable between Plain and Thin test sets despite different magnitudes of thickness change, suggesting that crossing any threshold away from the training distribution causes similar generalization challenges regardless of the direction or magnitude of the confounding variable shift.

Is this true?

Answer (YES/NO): NO